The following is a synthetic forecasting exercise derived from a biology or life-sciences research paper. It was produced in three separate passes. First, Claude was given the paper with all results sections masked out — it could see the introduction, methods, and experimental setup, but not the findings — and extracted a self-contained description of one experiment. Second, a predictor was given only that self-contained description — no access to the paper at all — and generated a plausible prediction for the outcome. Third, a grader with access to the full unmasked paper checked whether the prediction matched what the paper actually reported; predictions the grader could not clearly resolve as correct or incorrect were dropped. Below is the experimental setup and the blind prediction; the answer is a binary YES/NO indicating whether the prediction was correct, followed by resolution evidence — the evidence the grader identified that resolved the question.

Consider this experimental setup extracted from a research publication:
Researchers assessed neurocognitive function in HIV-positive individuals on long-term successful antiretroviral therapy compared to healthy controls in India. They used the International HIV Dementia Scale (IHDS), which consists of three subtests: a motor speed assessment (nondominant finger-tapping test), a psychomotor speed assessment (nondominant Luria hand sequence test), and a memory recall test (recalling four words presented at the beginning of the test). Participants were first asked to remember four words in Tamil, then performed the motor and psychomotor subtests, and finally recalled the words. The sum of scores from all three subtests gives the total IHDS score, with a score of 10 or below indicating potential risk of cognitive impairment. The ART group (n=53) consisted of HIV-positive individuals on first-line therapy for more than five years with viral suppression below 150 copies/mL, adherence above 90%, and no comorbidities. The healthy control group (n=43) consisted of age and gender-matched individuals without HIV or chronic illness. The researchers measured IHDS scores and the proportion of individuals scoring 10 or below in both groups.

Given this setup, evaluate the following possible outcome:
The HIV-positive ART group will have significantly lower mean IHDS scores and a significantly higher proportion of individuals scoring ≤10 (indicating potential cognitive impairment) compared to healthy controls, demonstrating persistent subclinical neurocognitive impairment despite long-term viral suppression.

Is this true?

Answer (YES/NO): YES